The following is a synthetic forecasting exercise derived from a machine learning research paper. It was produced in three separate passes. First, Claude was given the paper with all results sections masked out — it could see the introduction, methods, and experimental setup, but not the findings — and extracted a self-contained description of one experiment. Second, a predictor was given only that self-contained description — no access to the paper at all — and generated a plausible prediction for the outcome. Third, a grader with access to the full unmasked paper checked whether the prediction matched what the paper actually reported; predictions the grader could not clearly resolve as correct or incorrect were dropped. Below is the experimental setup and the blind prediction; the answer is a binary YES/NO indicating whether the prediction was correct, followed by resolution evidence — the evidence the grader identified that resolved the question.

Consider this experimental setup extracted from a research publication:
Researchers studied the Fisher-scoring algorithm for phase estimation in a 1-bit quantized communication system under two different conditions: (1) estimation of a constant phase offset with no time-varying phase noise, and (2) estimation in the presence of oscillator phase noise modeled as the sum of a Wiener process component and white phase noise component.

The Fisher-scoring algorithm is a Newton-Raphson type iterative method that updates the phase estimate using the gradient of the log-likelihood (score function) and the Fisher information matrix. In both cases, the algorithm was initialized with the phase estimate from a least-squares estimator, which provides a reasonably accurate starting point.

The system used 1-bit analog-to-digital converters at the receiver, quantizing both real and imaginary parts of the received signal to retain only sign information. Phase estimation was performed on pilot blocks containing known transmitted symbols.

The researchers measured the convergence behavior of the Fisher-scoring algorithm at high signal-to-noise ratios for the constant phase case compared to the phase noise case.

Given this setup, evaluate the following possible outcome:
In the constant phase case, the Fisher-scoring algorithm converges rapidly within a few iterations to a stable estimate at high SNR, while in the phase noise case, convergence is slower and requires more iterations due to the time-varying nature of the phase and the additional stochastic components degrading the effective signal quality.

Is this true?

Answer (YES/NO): NO